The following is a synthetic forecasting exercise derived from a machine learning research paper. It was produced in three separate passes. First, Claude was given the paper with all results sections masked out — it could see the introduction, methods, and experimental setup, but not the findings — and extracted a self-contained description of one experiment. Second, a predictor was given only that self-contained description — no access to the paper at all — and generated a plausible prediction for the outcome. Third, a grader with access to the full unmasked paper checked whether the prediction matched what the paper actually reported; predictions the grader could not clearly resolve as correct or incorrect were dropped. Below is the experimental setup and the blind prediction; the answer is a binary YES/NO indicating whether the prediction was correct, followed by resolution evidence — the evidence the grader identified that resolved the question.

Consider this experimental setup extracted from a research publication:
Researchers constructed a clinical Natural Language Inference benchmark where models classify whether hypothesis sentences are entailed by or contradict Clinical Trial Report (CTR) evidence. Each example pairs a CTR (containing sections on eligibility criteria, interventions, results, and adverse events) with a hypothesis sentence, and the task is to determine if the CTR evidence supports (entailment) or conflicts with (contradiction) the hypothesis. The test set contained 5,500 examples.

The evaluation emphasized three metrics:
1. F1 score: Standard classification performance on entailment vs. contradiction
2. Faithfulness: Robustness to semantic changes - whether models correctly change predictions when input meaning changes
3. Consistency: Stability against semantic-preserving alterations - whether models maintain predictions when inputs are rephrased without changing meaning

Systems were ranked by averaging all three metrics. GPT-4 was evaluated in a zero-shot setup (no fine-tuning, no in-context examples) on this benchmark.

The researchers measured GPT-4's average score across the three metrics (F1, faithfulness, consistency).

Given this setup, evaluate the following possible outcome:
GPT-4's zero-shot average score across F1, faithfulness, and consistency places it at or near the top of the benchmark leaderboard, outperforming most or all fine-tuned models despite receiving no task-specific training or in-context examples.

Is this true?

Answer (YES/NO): YES